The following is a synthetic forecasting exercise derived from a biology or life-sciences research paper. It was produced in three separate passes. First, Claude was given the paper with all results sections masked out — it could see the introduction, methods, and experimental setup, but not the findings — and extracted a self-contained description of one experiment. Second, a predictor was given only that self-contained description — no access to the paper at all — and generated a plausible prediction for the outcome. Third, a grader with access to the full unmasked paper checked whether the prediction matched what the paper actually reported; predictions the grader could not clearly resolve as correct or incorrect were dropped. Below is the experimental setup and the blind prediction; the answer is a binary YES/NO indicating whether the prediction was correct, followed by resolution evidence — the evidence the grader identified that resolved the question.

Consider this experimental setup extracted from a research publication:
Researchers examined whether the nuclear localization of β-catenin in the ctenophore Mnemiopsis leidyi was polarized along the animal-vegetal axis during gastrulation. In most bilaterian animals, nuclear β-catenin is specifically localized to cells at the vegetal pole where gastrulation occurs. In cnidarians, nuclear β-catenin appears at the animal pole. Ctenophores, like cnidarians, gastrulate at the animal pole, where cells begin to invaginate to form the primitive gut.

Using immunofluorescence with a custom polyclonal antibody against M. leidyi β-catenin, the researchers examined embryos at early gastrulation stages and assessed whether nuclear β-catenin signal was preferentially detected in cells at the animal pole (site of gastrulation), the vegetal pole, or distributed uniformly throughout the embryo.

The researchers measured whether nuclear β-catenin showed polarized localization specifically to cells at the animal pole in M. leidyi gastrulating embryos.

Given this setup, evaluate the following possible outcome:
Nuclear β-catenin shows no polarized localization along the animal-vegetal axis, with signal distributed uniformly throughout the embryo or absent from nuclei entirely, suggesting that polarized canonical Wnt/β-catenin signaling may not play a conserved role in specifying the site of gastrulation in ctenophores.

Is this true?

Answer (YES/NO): NO